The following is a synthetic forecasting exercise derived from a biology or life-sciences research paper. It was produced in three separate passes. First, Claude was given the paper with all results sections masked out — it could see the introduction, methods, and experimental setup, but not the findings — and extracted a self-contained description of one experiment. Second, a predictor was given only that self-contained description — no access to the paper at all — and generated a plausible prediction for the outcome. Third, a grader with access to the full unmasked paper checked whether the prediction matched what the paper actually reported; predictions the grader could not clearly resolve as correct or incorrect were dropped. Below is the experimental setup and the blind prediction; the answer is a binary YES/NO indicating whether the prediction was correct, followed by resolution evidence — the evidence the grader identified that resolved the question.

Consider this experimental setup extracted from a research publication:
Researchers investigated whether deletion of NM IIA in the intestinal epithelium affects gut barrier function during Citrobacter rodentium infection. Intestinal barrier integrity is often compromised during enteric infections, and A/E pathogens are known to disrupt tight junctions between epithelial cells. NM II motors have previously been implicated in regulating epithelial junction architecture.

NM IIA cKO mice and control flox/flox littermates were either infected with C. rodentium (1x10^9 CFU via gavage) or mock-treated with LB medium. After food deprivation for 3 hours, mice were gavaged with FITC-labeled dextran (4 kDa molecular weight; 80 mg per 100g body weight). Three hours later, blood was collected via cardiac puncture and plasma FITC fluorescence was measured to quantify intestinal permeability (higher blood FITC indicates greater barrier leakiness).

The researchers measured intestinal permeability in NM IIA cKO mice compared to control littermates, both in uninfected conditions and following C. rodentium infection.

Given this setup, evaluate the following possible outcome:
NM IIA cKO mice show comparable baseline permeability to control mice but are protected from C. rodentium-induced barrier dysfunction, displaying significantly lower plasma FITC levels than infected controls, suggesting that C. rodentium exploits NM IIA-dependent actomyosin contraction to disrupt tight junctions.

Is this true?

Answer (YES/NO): NO